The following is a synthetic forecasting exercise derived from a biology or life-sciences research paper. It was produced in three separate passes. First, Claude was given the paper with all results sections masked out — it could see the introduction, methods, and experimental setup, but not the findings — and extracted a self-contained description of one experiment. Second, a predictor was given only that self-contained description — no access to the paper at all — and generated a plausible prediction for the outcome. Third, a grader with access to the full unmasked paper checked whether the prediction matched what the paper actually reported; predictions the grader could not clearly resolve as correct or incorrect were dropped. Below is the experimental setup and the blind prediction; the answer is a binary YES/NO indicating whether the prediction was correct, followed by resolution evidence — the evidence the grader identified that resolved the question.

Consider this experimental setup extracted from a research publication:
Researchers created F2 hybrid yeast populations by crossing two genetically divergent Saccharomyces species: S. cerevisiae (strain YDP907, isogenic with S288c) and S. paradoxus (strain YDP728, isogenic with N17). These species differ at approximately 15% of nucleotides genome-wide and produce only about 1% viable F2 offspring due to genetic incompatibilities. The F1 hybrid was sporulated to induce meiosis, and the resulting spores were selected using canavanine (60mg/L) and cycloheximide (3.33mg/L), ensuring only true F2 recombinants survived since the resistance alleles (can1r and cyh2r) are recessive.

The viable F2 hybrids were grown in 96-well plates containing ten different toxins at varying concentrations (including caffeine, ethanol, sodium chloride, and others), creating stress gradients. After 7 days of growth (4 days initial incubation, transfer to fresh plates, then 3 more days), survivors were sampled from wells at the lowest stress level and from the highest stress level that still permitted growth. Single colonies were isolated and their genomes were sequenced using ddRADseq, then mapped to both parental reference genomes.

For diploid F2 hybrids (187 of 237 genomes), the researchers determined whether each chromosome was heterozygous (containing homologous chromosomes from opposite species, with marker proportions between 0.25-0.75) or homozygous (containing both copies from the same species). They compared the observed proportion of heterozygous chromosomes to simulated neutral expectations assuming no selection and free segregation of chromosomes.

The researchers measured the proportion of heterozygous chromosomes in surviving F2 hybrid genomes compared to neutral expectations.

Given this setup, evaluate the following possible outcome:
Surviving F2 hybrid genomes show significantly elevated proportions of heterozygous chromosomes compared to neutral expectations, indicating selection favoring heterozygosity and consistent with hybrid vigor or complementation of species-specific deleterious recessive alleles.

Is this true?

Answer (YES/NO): NO